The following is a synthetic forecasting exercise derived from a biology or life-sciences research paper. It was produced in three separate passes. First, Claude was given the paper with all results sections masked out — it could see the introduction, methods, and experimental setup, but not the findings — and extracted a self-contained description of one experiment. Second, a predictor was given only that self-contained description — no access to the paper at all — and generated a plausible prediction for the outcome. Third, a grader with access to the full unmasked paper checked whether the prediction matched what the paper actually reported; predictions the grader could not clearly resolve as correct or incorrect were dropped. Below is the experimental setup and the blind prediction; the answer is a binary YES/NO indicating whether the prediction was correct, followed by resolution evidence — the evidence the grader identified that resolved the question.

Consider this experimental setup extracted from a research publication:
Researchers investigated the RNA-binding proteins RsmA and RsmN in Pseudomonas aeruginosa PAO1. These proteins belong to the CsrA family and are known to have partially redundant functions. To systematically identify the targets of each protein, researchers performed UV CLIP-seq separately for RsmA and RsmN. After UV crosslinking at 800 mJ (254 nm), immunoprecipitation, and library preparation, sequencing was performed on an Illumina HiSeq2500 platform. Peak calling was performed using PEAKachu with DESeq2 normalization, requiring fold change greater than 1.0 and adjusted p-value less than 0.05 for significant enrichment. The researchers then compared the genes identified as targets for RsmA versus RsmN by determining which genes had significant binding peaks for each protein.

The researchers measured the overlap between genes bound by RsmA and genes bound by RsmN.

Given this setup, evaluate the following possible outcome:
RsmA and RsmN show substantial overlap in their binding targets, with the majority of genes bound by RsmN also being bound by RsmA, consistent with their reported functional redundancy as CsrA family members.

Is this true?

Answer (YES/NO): NO